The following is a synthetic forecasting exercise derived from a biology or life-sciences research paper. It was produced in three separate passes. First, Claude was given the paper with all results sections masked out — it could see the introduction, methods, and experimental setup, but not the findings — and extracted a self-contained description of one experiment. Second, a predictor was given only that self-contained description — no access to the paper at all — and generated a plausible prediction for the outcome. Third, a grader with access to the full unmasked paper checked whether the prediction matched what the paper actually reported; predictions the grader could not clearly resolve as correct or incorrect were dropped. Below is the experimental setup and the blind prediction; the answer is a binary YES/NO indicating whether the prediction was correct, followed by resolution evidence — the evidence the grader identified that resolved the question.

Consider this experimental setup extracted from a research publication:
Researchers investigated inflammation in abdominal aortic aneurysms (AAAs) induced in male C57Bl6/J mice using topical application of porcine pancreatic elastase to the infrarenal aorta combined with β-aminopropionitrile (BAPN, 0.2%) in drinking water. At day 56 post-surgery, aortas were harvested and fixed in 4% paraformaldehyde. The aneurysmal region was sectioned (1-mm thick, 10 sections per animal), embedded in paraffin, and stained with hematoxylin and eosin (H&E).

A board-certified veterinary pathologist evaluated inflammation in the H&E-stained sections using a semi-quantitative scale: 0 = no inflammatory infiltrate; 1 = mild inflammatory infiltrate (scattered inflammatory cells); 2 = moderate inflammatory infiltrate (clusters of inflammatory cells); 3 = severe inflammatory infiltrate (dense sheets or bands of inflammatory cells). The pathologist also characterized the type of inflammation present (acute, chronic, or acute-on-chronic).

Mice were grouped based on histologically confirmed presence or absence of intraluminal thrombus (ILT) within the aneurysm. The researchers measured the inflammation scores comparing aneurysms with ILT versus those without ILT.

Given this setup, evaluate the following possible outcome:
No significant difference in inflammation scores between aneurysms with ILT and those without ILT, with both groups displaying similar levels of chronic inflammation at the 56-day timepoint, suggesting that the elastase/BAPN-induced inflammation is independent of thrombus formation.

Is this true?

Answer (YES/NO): NO